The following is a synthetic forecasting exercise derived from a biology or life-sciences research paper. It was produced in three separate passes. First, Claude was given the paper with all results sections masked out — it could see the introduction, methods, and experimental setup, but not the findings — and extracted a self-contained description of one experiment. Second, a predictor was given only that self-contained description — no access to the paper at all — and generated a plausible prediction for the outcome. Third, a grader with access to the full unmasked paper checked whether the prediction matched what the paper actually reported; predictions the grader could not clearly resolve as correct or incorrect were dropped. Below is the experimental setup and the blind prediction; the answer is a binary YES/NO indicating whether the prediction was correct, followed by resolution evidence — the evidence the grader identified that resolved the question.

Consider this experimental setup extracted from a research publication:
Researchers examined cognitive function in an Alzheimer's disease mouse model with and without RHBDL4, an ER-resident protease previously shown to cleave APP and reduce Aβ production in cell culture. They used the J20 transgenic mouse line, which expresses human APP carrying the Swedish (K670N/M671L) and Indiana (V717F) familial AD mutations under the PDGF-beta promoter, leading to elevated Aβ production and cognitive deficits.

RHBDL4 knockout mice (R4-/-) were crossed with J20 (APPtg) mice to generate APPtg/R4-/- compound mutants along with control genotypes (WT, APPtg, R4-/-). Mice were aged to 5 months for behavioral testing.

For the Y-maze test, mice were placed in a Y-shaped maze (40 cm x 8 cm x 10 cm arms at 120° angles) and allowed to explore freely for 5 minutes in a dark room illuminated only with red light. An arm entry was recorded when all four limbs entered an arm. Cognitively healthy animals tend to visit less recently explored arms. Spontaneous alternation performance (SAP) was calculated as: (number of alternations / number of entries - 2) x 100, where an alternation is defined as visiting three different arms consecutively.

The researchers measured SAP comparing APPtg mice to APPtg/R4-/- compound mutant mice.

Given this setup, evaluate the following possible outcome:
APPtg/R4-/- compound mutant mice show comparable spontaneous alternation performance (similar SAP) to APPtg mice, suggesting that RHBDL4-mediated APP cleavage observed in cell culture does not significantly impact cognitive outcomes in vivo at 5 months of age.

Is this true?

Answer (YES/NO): NO